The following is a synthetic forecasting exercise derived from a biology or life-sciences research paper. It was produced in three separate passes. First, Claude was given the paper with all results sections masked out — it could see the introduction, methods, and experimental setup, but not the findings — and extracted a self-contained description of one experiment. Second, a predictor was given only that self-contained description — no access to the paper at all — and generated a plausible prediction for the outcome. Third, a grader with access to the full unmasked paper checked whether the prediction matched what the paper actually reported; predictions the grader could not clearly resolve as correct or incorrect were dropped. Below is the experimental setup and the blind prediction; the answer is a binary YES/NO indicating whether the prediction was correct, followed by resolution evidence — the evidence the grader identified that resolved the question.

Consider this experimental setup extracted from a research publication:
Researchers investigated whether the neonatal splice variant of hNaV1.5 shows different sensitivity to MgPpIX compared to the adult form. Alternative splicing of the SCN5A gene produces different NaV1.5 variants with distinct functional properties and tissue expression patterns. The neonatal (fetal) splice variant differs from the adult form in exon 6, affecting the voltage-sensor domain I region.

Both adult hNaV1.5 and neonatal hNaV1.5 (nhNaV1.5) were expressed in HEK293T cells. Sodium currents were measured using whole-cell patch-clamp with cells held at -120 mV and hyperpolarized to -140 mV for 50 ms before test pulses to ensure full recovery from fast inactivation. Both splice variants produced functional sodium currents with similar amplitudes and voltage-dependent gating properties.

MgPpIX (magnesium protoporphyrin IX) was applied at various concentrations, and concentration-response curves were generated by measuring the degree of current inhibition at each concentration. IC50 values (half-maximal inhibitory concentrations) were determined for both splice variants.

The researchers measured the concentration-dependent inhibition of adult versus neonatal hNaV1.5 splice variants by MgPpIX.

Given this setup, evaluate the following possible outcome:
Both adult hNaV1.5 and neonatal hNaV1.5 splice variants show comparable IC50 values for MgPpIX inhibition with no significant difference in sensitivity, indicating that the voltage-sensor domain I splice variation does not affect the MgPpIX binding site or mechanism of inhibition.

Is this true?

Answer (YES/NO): YES